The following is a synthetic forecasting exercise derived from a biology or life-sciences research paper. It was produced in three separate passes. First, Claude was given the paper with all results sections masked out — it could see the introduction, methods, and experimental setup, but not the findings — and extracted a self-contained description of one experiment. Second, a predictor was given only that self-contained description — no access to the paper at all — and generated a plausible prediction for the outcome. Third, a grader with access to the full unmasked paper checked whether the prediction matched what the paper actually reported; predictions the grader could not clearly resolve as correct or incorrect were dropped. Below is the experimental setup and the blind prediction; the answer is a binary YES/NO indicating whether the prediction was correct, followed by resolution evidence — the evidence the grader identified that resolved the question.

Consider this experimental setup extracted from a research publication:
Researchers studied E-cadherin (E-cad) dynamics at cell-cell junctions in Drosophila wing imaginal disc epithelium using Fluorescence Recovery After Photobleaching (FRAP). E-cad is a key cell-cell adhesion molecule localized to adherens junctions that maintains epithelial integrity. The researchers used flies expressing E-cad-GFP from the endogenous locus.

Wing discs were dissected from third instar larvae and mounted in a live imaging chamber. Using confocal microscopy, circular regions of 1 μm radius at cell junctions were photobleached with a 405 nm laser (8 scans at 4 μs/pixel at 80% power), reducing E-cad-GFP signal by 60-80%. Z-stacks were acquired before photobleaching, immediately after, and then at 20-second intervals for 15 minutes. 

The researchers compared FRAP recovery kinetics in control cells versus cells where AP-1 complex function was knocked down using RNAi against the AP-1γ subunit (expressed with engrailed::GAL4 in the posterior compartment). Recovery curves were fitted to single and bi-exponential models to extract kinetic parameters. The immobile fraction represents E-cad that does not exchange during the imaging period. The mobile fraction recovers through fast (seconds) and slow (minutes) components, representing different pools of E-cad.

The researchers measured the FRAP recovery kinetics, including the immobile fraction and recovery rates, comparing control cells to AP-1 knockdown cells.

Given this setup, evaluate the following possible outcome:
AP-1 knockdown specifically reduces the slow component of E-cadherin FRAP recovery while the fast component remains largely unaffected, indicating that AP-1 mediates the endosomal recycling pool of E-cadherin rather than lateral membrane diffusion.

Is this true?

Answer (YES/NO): NO